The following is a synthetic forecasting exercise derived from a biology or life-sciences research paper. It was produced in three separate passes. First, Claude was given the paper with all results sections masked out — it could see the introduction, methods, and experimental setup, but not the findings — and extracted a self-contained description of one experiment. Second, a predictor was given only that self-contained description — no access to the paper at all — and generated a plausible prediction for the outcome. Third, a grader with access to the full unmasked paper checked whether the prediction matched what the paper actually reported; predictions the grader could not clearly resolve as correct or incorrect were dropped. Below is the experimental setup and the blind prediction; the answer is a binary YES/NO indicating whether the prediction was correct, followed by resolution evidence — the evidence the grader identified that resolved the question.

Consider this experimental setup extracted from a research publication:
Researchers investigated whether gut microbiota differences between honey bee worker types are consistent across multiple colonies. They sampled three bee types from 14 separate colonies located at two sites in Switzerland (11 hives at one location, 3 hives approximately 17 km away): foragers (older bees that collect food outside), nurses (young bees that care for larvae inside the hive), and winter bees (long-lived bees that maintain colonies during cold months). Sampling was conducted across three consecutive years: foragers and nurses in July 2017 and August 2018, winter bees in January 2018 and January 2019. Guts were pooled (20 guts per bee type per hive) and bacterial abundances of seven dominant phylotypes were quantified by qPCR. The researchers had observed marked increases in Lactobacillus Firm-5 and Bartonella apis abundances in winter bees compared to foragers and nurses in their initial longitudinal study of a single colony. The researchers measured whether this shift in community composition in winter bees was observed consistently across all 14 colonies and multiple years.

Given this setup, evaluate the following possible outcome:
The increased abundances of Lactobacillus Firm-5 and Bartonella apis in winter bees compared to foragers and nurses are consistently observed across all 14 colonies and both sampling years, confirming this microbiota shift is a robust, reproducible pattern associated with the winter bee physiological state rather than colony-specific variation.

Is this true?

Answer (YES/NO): YES